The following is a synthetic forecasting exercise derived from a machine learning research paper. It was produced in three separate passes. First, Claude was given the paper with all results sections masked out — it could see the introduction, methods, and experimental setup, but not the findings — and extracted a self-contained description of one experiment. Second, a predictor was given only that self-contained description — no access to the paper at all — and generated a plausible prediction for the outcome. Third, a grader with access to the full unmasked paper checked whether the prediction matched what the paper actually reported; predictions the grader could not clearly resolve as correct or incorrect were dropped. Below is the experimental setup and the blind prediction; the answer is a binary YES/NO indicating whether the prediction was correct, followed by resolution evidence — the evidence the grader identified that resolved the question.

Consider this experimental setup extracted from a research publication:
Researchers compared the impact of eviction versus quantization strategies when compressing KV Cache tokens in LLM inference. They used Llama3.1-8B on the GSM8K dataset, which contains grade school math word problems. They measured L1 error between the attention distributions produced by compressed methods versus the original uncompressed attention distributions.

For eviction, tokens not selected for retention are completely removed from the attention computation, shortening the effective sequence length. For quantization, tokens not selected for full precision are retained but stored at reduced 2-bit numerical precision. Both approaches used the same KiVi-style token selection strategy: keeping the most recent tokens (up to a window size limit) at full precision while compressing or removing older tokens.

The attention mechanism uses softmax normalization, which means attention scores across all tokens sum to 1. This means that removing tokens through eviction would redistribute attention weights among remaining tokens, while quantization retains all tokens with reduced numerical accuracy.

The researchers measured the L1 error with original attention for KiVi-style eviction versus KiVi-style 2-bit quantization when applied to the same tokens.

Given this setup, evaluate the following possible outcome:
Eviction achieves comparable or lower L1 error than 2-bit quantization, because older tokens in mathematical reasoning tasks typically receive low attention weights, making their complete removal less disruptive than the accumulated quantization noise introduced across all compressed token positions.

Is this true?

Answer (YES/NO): NO